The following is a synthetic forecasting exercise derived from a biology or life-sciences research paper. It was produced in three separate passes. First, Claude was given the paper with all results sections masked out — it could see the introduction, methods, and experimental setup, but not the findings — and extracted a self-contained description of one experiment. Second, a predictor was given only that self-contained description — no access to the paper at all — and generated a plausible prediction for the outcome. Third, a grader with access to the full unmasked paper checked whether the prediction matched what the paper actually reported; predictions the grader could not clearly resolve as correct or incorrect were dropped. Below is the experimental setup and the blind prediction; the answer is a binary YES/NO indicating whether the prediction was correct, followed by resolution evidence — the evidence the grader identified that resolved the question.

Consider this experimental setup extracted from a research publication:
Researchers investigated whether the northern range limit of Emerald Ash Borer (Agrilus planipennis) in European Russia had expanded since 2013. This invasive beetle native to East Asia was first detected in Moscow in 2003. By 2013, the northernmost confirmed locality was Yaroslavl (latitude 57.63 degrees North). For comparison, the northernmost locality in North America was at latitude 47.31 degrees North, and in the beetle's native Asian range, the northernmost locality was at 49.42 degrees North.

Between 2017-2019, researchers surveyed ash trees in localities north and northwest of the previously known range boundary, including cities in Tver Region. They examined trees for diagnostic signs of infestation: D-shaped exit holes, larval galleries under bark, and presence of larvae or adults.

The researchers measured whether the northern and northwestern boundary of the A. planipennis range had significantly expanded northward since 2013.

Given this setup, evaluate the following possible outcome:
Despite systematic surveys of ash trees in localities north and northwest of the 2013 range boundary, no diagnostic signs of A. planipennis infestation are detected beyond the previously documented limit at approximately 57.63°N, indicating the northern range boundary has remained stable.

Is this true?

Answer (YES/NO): YES